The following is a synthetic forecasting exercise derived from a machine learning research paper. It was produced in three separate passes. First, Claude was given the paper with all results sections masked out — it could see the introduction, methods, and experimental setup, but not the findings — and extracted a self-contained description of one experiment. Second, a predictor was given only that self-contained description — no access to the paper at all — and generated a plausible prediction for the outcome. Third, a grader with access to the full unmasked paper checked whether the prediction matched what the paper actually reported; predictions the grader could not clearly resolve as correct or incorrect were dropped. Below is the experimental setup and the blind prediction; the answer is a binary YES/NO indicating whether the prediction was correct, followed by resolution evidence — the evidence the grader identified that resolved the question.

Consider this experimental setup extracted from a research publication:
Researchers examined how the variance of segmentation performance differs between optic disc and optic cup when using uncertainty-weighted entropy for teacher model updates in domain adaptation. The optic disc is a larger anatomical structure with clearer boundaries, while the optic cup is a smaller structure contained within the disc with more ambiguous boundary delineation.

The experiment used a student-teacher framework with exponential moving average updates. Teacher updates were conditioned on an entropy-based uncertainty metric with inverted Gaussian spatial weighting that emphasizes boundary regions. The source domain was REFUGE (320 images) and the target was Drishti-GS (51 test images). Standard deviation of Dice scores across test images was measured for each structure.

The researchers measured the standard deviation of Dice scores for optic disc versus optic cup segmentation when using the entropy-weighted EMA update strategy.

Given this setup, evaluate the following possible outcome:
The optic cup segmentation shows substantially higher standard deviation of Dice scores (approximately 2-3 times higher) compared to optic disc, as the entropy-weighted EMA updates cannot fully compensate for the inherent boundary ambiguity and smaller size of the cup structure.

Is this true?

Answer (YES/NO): NO